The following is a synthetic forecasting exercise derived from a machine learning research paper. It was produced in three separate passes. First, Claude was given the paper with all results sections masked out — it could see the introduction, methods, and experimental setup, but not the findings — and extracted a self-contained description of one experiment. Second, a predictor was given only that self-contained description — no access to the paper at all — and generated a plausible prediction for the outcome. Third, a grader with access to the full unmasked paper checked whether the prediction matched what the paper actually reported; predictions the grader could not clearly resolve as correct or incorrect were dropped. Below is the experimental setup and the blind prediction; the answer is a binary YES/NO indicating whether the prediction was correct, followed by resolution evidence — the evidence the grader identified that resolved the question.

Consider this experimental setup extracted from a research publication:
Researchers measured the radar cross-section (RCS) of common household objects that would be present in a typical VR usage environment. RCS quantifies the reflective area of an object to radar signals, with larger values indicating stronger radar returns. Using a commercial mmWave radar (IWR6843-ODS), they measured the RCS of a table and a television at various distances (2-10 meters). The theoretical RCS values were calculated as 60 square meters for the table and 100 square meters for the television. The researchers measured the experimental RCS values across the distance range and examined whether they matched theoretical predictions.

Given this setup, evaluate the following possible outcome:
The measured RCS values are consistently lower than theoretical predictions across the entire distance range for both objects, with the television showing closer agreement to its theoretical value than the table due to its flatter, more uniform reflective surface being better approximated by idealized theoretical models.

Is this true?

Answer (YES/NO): NO